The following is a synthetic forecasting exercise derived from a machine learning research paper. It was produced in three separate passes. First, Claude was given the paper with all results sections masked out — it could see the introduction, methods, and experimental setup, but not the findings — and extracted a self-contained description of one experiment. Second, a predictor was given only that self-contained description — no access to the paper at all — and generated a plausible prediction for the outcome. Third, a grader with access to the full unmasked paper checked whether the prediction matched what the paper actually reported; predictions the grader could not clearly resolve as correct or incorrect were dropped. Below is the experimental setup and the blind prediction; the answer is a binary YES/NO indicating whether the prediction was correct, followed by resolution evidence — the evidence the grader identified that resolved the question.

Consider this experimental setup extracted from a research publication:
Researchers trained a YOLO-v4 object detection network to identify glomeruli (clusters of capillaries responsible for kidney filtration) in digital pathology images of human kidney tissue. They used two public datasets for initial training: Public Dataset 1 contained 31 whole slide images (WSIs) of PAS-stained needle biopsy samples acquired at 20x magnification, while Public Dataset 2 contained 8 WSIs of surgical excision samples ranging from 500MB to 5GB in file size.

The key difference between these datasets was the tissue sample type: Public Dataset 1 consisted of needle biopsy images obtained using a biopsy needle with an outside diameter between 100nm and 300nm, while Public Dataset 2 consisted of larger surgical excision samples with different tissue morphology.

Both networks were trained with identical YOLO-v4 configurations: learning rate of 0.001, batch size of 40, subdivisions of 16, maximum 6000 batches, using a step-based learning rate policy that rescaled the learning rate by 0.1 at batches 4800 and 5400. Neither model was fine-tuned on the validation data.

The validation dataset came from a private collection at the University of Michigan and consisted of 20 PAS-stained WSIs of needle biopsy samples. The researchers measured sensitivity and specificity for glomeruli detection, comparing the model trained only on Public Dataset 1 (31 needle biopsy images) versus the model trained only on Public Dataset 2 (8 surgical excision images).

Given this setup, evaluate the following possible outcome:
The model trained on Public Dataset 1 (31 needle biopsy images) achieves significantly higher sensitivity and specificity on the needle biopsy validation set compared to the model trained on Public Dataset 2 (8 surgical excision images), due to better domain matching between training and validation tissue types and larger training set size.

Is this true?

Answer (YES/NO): NO